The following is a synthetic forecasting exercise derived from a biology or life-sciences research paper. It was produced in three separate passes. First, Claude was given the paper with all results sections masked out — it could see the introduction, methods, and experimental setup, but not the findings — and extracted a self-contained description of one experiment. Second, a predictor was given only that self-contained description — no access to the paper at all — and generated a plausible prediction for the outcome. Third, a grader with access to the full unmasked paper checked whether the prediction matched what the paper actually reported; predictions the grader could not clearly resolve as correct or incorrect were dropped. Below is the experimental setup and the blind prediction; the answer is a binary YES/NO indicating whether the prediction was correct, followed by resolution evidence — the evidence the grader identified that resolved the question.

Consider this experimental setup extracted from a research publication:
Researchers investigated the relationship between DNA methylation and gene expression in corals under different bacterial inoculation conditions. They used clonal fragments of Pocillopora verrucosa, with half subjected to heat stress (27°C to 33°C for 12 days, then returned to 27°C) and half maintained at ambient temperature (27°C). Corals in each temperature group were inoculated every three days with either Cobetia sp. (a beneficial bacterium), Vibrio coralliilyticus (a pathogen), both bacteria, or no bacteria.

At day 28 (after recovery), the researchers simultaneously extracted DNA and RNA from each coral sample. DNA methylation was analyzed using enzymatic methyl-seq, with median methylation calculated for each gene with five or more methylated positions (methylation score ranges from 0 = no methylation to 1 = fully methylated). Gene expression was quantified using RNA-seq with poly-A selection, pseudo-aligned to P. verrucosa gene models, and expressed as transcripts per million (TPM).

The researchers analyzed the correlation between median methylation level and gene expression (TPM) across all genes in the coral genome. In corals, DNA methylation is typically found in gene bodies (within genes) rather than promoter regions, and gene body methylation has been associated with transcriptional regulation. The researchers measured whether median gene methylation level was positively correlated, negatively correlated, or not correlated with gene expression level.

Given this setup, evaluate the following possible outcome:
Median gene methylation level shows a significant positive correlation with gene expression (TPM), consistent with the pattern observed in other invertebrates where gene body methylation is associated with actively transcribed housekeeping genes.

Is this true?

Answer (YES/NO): YES